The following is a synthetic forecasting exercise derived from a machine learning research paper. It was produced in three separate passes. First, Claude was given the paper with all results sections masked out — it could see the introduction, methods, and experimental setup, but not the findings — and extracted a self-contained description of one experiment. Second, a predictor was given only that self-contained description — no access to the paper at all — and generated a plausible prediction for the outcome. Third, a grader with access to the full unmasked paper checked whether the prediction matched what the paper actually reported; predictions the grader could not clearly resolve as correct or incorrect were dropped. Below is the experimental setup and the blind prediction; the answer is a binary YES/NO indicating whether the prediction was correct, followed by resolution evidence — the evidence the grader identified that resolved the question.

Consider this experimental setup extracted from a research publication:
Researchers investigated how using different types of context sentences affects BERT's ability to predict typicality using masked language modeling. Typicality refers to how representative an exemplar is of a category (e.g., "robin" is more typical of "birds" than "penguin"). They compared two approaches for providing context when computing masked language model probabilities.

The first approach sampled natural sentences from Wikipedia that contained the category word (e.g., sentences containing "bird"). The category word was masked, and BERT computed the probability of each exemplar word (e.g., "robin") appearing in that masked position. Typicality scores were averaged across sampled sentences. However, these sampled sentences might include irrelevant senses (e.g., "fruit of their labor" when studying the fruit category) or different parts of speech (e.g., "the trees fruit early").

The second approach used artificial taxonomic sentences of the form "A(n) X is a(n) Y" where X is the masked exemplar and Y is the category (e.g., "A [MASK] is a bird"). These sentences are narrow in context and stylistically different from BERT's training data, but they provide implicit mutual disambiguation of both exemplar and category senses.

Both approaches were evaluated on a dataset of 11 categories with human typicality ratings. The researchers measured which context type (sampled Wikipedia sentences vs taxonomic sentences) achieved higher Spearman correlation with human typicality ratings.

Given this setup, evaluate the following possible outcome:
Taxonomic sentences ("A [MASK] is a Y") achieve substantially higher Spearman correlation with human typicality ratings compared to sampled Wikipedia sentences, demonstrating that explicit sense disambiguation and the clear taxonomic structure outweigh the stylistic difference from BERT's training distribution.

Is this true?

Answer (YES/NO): NO